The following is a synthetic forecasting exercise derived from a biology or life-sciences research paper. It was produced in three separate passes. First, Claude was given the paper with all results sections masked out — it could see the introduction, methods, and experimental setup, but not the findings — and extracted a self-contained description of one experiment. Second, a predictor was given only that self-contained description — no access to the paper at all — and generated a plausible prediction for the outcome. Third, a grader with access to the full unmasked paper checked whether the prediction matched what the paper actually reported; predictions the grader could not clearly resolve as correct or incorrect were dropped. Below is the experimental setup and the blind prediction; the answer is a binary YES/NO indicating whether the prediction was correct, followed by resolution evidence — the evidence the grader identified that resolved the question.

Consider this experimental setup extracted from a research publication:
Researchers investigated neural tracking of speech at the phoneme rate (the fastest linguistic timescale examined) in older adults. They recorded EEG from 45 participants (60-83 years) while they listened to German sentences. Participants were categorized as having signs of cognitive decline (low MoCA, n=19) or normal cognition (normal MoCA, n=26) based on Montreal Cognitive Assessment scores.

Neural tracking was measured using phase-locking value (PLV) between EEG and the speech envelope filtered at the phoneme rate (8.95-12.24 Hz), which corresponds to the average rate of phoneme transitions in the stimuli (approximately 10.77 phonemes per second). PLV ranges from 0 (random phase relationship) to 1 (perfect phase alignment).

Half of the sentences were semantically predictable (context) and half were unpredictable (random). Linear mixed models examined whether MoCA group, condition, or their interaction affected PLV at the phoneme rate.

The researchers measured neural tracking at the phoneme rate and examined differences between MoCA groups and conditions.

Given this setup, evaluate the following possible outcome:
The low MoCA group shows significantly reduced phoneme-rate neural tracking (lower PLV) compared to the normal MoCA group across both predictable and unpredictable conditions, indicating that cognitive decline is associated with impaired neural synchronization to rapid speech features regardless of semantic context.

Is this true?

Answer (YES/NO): NO